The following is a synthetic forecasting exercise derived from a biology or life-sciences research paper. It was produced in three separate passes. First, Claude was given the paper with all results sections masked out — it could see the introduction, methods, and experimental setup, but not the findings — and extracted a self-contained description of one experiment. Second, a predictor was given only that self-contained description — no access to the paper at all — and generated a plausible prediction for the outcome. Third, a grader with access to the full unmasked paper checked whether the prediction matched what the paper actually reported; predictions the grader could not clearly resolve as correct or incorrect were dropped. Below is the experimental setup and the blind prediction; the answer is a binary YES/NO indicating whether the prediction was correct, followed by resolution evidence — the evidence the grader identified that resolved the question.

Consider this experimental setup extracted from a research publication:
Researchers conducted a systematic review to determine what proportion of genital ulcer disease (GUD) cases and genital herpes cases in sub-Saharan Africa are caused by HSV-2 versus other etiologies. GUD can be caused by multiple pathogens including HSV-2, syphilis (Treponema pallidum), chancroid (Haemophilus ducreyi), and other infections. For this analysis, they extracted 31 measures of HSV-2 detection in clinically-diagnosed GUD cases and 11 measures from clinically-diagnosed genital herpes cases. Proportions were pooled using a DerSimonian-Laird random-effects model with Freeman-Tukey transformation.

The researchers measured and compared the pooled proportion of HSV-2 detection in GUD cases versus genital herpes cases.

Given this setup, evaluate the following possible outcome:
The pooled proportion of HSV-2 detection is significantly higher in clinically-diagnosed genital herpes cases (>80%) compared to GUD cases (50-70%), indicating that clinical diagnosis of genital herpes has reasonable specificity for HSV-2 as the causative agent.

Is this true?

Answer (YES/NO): YES